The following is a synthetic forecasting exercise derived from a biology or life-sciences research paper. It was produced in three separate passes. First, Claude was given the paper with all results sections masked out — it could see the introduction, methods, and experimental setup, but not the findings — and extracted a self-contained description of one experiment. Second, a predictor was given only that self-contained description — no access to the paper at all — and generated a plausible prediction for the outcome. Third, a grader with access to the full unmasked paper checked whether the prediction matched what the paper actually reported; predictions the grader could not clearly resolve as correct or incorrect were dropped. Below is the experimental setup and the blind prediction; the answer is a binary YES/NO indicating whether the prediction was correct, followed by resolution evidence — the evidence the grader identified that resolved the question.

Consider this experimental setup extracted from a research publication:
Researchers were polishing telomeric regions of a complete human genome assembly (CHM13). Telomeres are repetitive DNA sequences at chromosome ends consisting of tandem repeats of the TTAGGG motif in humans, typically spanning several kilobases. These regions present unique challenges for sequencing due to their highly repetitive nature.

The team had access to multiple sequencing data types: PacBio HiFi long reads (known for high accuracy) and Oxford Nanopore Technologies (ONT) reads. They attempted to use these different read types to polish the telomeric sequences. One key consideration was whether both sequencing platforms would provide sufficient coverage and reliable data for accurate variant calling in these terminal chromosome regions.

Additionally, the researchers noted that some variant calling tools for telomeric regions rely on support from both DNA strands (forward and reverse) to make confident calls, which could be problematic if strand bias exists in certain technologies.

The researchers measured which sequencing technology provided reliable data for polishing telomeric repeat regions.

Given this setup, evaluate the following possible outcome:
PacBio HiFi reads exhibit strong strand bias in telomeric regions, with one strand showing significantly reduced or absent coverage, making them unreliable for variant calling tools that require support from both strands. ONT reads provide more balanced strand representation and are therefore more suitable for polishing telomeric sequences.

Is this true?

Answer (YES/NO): NO